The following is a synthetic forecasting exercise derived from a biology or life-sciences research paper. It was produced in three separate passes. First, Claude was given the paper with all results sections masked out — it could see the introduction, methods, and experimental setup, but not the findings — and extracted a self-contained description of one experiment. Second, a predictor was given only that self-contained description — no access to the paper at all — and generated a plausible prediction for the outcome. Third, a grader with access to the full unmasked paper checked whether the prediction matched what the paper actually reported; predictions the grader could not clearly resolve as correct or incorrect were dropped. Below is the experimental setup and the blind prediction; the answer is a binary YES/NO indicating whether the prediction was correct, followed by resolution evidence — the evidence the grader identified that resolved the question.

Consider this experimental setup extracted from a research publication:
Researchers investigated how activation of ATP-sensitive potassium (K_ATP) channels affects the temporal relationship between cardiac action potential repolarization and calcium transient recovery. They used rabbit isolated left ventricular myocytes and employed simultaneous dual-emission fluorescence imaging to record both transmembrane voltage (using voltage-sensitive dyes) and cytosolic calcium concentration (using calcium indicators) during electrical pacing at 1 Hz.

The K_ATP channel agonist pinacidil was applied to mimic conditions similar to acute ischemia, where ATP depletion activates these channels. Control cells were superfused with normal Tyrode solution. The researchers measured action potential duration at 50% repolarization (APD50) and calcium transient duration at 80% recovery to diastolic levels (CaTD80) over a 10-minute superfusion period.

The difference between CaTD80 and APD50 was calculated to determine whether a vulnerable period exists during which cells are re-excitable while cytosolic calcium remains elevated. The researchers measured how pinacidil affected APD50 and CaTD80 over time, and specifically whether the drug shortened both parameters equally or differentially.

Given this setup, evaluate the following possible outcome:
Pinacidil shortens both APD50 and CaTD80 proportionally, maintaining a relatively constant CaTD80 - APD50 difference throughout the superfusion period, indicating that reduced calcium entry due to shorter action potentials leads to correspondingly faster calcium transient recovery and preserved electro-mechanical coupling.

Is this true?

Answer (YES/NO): NO